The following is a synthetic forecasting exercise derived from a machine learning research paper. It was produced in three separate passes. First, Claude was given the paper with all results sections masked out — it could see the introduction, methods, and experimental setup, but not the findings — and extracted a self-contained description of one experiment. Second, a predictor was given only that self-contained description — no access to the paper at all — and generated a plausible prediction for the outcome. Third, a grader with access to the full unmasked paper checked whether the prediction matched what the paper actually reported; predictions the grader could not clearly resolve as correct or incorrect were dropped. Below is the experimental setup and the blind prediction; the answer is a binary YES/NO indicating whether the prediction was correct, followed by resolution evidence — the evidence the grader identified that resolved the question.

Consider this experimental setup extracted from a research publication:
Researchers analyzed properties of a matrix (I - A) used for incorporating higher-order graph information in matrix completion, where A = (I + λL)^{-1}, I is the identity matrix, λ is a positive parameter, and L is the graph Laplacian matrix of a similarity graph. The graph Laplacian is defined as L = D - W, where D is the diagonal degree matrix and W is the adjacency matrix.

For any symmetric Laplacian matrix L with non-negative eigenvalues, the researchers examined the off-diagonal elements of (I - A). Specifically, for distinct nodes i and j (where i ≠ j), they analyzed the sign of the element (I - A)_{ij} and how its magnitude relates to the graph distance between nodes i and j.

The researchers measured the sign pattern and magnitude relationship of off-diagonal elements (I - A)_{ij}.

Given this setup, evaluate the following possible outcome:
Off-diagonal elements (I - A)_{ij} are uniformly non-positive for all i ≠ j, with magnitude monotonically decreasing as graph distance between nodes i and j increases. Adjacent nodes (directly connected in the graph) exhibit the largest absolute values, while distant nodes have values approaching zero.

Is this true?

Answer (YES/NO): YES